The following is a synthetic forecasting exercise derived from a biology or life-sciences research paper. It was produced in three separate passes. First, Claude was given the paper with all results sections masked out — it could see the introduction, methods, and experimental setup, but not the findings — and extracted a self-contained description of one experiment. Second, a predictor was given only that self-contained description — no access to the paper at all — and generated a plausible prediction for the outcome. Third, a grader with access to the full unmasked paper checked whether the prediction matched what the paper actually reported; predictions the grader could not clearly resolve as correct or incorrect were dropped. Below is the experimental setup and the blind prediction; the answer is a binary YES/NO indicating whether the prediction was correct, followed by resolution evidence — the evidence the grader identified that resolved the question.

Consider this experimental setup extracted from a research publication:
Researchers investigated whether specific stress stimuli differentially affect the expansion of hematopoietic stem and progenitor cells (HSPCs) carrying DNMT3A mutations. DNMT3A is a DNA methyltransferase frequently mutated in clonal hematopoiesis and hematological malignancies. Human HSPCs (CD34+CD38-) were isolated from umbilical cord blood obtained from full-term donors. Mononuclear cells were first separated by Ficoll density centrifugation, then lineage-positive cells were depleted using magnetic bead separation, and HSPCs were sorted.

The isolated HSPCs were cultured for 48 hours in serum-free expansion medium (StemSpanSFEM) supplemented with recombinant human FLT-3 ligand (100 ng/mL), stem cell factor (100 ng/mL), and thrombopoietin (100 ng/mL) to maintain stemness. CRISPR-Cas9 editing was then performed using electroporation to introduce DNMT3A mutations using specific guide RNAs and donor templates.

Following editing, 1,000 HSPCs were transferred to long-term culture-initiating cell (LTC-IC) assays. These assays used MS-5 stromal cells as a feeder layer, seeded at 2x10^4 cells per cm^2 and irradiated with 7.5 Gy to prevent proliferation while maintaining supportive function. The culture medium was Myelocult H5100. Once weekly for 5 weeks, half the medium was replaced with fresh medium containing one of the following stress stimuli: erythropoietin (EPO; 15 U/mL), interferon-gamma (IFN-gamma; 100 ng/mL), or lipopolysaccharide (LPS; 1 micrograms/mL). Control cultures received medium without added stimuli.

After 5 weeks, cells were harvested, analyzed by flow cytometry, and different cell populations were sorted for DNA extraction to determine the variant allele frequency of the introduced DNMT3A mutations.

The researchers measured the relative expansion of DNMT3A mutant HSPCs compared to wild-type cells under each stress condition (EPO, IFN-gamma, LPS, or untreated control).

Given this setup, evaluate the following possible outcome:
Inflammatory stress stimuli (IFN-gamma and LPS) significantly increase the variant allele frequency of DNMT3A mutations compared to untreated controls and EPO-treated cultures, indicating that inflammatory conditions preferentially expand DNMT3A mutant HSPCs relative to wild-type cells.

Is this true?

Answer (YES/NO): NO